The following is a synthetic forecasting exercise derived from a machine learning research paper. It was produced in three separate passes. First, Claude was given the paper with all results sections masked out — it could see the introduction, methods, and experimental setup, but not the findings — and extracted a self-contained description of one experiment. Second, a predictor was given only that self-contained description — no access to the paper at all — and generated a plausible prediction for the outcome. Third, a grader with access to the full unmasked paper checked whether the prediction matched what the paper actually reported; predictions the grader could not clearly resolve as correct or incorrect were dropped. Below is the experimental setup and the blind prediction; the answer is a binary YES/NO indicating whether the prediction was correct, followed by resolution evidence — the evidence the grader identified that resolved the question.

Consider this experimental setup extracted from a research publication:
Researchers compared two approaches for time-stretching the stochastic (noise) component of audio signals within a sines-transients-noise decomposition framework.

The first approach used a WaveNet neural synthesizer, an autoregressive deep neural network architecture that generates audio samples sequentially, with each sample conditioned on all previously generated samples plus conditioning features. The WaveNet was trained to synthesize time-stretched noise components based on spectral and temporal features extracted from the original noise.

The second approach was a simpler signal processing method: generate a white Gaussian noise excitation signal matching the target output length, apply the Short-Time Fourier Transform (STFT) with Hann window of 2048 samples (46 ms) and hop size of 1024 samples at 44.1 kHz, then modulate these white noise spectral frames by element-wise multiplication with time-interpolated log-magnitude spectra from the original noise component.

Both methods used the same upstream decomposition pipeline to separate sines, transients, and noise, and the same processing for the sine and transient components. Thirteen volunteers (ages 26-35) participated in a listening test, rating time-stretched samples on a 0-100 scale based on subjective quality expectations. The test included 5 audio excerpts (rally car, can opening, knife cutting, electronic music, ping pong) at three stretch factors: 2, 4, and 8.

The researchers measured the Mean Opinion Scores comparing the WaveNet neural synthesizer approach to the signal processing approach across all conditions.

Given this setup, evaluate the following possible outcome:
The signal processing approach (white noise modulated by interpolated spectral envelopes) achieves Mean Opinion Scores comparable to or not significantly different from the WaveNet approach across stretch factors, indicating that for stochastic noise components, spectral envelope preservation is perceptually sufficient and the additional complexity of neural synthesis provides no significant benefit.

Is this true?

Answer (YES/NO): NO